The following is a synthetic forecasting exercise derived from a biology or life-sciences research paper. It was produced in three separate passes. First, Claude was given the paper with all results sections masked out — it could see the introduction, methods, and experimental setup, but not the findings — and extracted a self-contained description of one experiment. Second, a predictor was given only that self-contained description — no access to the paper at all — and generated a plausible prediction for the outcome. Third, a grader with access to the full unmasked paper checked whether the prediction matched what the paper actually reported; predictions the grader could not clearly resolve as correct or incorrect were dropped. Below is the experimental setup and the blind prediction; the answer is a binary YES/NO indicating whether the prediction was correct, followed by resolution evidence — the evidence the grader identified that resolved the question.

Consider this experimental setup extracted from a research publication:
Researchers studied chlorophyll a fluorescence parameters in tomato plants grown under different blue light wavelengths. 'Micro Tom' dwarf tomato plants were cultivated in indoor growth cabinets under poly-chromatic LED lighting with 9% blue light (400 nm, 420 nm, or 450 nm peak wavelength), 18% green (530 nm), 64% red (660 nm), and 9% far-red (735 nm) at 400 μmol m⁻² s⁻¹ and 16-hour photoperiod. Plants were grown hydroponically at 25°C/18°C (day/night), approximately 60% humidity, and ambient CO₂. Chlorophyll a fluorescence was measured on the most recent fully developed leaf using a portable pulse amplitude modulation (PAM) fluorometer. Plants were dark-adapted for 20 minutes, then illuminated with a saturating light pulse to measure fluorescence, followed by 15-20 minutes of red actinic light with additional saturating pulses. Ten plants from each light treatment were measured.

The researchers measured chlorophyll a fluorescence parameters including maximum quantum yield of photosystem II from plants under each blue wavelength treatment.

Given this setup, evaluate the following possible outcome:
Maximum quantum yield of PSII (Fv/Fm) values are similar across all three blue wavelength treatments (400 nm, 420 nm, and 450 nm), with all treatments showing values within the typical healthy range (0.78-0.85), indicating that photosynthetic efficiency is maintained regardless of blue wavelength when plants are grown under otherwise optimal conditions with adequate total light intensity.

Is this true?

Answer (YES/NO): YES